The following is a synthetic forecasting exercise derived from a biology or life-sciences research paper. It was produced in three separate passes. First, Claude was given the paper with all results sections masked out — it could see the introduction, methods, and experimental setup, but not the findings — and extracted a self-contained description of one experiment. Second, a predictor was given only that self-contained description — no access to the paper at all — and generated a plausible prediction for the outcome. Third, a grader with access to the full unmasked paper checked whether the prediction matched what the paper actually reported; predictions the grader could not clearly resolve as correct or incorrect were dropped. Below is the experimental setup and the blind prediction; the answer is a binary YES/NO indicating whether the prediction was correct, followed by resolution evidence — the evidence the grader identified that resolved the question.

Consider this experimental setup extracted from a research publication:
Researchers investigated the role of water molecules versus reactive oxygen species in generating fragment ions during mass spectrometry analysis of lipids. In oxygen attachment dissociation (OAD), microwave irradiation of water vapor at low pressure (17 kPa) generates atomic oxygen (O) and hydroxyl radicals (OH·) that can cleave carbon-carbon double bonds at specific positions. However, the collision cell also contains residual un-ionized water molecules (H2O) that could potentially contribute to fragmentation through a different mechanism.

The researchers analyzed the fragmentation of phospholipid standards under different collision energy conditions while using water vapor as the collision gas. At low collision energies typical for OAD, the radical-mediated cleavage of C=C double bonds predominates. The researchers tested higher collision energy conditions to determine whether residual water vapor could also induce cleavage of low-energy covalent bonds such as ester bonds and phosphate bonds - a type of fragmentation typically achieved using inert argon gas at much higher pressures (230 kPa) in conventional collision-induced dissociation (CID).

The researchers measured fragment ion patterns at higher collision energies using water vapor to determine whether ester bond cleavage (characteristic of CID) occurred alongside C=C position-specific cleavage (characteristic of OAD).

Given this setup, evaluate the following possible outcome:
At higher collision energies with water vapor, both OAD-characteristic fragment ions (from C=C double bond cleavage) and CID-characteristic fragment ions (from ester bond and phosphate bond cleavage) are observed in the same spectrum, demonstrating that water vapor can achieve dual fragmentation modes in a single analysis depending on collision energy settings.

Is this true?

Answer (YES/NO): YES